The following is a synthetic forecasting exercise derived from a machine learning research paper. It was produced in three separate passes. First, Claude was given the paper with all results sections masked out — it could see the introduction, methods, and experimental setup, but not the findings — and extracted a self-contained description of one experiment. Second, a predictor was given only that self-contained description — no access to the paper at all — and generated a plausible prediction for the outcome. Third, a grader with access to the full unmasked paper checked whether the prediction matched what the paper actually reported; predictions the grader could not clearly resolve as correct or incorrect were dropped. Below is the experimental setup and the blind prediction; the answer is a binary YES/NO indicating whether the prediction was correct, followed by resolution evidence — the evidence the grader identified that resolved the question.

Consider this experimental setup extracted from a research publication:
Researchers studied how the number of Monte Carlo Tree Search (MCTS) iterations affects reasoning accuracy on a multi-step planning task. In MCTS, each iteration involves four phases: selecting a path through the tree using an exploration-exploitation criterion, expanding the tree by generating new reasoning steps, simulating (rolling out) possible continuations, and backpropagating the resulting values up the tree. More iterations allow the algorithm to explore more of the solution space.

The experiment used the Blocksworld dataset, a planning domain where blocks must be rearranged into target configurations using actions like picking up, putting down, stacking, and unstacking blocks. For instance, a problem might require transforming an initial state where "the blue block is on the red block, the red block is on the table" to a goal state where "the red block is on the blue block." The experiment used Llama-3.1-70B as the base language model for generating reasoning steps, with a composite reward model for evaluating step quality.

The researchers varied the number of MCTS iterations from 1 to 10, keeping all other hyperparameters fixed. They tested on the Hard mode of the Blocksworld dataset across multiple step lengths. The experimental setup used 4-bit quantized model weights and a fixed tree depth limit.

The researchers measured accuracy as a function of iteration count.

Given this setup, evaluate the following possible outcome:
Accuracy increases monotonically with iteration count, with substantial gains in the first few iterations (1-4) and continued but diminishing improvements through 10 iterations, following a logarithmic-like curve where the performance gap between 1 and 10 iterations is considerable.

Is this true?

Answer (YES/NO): NO